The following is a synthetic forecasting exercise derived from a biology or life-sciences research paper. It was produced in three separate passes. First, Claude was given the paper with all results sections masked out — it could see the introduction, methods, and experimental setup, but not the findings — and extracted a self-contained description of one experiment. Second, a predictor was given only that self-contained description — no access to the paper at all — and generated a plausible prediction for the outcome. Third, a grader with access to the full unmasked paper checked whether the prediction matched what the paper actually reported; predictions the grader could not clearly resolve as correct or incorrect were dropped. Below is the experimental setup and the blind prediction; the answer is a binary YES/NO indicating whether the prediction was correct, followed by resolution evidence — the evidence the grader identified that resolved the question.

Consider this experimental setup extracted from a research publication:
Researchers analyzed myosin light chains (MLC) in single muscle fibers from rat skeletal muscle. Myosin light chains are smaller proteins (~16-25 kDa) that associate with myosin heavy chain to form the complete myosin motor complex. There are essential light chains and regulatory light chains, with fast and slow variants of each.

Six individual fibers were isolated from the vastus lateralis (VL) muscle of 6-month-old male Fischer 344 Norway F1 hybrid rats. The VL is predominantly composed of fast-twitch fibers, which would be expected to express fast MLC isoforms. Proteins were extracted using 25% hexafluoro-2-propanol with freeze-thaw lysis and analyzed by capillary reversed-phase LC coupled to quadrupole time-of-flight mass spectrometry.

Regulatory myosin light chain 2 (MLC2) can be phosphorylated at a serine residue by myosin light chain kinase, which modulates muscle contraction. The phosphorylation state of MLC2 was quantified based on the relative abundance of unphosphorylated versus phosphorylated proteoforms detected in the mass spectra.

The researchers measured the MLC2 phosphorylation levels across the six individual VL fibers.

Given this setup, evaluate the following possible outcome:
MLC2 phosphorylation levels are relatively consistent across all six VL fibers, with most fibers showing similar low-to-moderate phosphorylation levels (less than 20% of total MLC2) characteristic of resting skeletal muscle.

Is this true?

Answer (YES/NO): YES